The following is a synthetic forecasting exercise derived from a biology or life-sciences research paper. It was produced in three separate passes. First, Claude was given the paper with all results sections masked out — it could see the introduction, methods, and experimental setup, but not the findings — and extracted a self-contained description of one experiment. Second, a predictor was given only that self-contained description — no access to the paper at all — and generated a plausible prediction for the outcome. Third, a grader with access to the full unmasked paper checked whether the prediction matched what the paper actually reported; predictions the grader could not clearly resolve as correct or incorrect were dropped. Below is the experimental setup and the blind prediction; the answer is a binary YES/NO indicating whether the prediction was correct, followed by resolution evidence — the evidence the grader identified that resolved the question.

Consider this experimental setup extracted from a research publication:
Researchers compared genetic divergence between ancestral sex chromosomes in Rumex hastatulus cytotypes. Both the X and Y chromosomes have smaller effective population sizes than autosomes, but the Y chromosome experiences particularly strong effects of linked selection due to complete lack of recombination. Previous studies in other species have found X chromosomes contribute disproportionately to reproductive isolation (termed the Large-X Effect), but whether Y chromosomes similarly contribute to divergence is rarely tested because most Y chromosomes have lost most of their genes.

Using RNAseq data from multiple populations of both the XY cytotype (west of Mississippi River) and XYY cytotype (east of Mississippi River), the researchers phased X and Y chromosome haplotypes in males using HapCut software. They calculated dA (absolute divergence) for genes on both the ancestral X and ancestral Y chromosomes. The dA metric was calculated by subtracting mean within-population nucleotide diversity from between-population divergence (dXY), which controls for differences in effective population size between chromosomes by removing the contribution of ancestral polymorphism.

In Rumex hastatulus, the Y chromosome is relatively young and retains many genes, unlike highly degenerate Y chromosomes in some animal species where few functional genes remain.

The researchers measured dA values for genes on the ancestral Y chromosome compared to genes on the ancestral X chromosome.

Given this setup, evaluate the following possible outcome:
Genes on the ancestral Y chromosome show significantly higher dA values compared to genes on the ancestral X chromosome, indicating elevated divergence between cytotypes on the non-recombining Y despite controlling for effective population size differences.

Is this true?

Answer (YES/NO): NO